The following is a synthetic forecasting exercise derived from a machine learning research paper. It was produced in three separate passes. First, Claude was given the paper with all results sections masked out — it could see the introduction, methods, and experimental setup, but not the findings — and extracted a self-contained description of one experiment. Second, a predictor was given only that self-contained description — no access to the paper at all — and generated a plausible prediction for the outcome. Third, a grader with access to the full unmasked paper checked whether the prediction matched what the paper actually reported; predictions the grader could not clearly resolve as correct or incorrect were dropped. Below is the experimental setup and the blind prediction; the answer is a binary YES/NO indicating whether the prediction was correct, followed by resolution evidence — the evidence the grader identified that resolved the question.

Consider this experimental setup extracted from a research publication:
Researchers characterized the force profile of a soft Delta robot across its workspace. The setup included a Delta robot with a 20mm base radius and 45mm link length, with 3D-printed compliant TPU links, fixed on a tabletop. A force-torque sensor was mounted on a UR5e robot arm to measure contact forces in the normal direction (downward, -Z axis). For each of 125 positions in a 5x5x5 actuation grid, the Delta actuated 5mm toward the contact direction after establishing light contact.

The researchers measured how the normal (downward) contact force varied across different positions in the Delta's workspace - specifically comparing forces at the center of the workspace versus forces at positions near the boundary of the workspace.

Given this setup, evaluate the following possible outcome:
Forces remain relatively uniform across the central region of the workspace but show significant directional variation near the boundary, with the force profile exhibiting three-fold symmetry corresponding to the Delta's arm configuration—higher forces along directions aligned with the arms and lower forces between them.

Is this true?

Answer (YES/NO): NO